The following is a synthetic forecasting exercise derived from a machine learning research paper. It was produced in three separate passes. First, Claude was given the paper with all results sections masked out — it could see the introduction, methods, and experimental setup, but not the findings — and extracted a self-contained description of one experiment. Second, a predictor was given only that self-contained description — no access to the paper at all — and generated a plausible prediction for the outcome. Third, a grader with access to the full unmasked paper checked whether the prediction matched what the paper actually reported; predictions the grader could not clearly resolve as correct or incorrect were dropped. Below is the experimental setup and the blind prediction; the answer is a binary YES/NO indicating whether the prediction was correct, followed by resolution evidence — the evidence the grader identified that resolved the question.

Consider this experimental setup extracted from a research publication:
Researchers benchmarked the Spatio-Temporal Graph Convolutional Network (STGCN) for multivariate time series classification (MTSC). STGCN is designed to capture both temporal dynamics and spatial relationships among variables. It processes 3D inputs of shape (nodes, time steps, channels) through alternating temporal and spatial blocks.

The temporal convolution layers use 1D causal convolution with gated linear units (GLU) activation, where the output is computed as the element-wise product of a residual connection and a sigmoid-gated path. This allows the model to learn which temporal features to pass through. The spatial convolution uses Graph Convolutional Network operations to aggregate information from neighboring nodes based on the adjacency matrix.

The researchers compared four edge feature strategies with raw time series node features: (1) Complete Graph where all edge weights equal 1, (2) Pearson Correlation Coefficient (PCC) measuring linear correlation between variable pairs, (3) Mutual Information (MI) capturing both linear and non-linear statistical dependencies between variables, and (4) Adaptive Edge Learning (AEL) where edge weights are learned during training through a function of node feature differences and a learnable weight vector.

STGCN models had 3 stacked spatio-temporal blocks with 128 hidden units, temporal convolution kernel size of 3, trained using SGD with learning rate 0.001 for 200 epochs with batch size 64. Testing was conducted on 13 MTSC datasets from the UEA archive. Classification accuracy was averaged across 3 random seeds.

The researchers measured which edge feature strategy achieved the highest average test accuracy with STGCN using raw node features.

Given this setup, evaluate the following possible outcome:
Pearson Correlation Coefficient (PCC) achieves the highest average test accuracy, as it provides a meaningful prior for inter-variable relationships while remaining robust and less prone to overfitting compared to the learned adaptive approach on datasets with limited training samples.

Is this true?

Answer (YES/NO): NO